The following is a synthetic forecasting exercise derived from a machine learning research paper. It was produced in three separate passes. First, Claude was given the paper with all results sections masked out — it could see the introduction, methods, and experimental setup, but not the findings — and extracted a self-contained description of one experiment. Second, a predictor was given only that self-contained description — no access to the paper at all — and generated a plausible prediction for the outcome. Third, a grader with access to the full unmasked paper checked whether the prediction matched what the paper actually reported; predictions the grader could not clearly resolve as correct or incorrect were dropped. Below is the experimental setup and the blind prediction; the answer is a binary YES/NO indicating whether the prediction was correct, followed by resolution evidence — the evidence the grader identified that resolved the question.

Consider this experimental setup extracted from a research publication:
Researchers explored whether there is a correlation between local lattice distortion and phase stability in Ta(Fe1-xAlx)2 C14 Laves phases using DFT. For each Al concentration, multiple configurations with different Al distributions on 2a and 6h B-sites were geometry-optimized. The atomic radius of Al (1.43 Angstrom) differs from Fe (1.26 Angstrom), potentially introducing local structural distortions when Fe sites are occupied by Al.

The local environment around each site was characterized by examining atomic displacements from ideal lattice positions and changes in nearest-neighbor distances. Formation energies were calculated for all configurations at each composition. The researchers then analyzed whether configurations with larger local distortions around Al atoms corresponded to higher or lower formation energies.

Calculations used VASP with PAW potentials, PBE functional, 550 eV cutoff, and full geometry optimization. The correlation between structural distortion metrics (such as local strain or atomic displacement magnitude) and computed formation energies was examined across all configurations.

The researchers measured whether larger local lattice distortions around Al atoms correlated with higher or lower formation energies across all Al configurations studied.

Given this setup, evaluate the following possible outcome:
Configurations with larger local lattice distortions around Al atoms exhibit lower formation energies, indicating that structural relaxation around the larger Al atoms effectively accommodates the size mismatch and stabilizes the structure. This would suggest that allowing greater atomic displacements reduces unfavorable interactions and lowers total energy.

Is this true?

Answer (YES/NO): NO